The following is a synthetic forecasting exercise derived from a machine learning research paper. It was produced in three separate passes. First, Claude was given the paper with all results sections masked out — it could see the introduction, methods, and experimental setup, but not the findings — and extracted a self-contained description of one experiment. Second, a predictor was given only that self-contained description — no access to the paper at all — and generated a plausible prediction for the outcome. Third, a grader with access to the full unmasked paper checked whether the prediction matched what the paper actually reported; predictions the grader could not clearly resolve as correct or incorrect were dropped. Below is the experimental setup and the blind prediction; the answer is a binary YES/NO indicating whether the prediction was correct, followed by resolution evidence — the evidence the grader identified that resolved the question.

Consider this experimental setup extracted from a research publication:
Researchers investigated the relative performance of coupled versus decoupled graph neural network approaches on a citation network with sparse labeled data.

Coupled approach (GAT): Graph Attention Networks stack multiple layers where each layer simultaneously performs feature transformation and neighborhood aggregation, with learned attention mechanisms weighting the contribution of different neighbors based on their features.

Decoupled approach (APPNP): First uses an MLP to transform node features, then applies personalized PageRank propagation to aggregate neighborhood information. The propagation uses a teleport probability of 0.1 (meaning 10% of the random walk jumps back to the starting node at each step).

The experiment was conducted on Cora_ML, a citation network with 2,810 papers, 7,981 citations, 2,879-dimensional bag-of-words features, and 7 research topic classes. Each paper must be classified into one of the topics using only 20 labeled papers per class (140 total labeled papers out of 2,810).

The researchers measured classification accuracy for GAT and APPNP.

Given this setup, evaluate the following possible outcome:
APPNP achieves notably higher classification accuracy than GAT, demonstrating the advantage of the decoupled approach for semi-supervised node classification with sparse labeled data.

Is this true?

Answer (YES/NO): YES